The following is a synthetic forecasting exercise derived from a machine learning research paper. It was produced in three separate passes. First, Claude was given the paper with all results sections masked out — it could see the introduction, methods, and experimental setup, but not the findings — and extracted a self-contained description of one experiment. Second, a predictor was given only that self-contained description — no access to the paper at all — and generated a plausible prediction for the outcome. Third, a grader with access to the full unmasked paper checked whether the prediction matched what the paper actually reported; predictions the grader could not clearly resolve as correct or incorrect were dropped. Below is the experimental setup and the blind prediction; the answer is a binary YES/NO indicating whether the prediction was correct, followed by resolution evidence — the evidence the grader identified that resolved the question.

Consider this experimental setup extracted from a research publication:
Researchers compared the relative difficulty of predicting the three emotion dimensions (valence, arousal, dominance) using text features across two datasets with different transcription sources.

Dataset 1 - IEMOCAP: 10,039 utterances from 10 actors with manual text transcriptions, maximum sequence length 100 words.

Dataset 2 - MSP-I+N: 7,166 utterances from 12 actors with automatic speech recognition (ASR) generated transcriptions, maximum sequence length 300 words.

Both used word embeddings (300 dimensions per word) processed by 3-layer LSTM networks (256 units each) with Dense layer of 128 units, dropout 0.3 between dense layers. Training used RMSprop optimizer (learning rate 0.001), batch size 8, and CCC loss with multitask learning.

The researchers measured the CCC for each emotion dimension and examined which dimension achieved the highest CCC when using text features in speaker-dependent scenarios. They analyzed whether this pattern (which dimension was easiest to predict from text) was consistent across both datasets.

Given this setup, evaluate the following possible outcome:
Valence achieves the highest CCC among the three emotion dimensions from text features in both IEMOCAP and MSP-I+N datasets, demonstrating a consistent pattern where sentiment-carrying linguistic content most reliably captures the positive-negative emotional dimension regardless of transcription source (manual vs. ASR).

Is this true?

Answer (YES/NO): NO